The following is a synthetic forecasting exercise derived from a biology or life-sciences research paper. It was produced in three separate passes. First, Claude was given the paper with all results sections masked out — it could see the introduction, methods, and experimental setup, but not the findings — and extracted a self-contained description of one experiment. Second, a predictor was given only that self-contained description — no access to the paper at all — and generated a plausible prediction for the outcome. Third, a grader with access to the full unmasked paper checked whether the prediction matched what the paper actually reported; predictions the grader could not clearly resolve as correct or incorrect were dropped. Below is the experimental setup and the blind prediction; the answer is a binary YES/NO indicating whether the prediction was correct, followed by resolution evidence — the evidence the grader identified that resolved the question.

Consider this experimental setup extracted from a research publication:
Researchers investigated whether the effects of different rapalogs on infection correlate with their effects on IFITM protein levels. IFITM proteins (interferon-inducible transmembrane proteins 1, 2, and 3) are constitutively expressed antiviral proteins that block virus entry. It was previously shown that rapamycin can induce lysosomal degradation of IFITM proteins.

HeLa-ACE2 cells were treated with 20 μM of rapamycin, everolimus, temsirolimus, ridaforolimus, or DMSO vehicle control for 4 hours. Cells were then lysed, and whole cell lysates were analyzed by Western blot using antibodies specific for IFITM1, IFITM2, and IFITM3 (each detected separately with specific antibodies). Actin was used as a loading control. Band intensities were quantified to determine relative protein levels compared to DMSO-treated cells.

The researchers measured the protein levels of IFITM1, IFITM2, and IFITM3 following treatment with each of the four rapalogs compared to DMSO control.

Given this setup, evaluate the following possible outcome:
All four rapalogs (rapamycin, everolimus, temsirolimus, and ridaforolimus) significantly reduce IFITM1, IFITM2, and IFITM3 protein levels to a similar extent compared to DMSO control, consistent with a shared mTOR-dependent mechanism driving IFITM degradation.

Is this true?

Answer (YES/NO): NO